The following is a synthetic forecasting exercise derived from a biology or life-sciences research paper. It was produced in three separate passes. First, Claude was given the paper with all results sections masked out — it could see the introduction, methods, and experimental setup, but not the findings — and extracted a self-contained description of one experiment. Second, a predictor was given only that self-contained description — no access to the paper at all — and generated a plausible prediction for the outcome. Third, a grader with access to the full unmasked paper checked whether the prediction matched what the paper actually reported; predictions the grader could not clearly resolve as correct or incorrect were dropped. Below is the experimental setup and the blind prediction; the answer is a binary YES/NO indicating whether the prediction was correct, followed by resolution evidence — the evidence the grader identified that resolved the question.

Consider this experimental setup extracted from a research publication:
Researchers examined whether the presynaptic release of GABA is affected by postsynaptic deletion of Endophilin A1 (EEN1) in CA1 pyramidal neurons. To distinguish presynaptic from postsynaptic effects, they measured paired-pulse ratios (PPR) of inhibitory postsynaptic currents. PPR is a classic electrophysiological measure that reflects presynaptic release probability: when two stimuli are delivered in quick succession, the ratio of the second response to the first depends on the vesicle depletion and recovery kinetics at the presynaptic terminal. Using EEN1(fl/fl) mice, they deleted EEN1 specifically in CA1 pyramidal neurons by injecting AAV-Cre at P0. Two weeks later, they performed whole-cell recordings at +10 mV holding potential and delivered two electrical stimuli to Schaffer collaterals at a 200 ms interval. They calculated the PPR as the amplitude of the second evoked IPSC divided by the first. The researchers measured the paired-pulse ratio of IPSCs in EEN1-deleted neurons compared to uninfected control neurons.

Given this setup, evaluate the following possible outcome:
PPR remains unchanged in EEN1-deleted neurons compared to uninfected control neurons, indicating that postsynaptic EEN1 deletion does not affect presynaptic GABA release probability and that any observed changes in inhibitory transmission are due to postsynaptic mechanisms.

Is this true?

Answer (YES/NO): YES